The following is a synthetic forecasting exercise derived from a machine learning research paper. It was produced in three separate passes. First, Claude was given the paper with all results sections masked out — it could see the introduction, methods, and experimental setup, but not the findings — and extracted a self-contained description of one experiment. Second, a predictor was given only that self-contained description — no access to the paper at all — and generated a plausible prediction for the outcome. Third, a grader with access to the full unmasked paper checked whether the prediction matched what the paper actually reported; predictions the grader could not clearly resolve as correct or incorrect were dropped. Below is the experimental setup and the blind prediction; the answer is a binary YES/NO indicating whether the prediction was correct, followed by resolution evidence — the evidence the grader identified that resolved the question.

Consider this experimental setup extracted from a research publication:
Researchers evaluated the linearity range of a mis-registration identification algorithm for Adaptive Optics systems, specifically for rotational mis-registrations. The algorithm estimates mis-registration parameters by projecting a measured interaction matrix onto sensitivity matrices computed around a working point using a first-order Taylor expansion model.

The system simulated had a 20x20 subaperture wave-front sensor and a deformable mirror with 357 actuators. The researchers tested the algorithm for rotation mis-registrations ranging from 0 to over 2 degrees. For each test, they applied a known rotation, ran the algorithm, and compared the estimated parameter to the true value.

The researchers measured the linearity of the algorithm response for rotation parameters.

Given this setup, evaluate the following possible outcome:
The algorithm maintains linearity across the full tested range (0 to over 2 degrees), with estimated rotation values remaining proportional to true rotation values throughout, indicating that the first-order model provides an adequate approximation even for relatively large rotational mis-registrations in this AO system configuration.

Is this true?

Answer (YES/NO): NO